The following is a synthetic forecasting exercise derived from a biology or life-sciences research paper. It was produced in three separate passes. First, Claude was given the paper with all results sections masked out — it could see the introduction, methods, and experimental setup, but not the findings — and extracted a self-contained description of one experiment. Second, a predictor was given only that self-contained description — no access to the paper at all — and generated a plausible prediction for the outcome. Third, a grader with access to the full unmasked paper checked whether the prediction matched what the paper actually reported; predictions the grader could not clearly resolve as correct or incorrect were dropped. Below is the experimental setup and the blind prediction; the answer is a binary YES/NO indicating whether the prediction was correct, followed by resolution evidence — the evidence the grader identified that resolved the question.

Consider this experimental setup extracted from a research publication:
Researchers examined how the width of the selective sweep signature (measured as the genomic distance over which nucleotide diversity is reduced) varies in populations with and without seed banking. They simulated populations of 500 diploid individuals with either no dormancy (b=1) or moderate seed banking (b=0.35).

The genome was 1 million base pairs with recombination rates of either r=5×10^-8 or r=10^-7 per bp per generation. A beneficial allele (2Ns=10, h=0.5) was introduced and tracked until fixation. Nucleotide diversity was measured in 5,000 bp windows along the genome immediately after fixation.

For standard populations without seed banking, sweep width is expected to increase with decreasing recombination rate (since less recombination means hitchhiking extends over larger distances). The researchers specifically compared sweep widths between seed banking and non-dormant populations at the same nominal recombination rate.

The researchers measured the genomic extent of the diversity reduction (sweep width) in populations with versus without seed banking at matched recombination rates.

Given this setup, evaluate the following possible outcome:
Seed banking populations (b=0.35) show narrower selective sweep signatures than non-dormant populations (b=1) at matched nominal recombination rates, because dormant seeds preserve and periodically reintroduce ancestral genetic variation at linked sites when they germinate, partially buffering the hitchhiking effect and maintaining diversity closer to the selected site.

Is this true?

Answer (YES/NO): NO